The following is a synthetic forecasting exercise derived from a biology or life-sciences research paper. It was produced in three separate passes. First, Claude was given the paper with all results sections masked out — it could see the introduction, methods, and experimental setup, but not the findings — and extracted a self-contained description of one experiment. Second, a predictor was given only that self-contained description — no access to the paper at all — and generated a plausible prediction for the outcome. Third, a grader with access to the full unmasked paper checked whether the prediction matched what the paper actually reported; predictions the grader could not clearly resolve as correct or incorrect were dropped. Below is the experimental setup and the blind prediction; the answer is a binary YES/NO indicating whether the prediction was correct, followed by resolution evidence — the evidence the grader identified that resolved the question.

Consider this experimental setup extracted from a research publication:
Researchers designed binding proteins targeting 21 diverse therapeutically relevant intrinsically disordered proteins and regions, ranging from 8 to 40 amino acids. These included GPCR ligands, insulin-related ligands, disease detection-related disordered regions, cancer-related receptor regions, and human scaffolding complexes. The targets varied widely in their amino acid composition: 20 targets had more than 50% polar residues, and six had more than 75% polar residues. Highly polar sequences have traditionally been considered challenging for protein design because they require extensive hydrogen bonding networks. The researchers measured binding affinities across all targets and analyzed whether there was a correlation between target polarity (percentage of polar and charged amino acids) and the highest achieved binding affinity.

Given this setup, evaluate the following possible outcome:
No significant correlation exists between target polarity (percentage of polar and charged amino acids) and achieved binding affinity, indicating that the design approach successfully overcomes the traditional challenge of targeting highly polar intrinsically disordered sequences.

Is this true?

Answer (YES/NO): YES